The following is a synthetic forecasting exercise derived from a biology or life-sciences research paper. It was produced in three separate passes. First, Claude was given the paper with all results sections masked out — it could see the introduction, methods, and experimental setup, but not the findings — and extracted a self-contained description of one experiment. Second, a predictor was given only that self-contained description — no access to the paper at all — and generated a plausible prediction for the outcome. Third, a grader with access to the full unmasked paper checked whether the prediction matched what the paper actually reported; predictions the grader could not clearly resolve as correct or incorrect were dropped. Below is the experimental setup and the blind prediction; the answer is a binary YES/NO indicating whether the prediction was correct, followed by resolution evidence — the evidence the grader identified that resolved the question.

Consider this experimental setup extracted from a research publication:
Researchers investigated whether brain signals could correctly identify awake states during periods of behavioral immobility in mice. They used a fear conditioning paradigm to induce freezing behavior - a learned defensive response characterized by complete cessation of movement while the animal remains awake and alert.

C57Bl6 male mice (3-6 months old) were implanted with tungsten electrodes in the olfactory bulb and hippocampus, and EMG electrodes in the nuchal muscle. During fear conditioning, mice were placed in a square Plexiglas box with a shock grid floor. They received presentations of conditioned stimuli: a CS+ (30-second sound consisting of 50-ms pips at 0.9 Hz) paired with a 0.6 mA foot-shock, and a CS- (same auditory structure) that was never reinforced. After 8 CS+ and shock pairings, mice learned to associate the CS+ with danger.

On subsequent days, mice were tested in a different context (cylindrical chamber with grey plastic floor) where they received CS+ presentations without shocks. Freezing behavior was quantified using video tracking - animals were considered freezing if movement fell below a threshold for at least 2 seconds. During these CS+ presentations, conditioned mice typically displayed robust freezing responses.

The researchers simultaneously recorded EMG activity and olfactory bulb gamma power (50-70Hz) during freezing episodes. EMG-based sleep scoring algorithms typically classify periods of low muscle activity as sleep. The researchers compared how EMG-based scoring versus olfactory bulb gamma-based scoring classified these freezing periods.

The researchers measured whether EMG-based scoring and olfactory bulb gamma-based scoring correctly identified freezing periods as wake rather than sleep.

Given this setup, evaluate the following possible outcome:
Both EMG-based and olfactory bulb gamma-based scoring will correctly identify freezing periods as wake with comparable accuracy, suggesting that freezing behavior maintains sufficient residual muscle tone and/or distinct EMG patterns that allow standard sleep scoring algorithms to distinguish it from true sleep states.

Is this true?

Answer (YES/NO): NO